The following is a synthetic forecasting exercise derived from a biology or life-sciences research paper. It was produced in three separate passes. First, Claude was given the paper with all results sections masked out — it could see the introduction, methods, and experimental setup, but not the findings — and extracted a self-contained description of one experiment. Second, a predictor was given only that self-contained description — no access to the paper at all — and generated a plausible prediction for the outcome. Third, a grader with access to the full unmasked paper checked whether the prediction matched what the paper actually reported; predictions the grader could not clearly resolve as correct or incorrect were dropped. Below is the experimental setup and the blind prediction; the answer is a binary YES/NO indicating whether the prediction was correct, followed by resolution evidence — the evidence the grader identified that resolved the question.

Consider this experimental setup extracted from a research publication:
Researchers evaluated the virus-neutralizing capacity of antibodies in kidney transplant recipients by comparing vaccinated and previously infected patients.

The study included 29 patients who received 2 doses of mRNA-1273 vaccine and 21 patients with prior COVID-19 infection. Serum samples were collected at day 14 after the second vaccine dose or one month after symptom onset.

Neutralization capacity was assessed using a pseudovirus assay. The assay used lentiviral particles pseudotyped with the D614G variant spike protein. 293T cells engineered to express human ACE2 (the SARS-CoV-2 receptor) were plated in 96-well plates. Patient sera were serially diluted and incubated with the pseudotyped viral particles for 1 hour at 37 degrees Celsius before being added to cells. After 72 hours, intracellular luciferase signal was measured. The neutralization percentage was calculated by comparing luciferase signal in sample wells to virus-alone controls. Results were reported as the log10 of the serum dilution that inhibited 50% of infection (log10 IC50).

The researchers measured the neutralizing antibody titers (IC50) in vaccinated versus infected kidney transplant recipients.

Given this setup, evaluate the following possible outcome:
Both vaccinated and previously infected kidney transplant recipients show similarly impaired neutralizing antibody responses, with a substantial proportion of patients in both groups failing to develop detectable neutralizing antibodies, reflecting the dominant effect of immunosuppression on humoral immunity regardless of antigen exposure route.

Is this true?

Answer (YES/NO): NO